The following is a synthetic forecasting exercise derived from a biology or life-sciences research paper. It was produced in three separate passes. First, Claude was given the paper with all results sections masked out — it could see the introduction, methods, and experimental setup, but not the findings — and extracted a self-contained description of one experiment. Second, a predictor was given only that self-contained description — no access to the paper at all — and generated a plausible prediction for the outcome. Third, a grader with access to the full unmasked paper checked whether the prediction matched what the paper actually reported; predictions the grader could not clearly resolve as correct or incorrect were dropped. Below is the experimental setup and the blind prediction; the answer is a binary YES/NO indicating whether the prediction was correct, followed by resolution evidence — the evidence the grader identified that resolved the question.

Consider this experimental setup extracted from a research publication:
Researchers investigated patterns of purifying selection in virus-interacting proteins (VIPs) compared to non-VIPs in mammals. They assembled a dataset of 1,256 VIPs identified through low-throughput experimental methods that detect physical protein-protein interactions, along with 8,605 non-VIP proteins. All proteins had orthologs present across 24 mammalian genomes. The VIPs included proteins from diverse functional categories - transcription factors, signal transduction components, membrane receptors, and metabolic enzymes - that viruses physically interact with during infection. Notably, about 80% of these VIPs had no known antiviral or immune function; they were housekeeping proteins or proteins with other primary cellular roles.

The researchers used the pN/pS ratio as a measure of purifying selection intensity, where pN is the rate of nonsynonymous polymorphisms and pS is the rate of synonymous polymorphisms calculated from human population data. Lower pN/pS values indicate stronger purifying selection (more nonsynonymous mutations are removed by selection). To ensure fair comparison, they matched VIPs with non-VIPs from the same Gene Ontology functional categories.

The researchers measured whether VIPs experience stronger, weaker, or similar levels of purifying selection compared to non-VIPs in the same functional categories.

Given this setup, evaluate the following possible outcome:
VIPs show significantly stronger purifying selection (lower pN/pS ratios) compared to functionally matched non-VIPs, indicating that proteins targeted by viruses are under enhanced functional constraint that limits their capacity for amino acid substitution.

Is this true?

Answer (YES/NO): YES